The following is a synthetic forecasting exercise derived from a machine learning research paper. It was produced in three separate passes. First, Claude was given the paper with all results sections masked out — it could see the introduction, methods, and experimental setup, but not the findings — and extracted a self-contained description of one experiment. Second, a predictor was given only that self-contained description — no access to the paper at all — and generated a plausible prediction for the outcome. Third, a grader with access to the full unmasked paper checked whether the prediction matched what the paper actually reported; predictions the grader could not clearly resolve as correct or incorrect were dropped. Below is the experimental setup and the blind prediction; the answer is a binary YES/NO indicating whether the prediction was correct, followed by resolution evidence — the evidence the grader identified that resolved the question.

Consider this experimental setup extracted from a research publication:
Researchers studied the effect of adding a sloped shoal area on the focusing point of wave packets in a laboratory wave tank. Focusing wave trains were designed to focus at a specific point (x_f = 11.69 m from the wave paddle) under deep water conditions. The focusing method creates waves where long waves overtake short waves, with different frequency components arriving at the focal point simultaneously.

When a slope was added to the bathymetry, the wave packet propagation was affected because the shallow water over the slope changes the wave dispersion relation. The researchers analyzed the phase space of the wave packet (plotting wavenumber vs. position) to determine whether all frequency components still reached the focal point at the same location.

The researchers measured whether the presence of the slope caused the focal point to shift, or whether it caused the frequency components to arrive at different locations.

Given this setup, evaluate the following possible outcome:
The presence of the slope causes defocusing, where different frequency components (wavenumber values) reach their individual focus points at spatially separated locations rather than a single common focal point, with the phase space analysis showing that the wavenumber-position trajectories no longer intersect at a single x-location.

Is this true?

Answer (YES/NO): NO